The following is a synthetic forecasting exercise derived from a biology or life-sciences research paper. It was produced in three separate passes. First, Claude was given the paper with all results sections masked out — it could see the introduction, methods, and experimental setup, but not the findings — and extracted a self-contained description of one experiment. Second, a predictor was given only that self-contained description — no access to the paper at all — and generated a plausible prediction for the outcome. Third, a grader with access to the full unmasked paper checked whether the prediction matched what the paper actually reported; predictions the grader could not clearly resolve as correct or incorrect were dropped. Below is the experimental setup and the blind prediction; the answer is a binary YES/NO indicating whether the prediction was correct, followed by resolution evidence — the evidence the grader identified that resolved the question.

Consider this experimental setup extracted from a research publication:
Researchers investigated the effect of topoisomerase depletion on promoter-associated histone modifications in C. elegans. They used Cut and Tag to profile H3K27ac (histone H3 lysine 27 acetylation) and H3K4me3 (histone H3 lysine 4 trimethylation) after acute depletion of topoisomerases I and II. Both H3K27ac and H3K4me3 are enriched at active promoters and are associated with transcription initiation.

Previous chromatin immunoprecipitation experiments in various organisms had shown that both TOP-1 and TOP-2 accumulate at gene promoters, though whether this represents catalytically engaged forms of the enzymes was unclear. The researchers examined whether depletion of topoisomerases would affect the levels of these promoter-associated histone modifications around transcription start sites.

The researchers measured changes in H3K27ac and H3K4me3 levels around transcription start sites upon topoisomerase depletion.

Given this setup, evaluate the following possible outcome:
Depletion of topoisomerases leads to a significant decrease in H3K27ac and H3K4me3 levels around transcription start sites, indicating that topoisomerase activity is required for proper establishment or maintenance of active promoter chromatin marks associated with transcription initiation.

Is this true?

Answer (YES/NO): NO